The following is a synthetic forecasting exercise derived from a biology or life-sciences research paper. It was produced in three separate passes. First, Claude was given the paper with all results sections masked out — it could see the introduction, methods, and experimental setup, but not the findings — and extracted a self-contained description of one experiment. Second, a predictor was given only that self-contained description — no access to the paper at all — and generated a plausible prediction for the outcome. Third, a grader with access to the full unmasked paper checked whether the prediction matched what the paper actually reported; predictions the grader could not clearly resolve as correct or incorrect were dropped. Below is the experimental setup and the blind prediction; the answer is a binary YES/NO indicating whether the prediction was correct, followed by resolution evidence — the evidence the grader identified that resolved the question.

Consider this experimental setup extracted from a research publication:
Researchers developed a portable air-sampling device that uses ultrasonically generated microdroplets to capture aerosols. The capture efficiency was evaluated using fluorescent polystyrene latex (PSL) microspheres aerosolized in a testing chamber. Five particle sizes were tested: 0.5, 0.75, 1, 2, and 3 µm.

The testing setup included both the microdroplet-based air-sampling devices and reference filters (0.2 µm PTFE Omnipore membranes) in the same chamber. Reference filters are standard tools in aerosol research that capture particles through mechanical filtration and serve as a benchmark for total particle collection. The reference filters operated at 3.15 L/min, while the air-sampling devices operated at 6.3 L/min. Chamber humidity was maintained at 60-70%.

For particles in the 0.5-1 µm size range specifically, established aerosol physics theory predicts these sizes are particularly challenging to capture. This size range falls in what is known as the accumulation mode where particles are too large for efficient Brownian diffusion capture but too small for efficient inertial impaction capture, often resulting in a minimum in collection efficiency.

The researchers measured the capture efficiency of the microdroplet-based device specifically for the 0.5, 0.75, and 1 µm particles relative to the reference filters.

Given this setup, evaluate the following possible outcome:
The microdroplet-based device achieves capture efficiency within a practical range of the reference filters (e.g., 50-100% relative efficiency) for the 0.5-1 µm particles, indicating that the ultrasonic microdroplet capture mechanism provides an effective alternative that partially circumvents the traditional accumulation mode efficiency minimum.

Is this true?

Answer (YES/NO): NO